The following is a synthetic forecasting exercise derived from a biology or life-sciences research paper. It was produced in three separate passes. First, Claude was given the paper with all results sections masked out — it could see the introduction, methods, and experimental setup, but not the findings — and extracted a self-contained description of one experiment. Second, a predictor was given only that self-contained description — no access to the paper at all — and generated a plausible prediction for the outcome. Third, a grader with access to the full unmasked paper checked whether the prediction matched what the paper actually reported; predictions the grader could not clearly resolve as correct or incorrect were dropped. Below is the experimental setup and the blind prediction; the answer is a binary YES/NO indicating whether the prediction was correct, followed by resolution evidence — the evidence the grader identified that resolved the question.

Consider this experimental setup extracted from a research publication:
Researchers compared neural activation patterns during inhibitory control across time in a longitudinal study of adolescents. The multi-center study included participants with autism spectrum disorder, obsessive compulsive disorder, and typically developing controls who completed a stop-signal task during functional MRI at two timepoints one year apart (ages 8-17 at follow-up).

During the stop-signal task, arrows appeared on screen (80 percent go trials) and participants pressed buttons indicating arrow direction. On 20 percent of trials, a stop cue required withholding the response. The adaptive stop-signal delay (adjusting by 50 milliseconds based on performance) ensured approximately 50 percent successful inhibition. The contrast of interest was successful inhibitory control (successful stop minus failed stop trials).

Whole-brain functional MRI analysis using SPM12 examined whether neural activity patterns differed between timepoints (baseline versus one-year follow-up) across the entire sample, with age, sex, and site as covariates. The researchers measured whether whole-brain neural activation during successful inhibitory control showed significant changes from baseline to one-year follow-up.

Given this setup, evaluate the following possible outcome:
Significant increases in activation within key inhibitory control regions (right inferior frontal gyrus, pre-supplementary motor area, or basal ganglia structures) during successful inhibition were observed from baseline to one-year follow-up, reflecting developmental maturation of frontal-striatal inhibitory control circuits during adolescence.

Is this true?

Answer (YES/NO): NO